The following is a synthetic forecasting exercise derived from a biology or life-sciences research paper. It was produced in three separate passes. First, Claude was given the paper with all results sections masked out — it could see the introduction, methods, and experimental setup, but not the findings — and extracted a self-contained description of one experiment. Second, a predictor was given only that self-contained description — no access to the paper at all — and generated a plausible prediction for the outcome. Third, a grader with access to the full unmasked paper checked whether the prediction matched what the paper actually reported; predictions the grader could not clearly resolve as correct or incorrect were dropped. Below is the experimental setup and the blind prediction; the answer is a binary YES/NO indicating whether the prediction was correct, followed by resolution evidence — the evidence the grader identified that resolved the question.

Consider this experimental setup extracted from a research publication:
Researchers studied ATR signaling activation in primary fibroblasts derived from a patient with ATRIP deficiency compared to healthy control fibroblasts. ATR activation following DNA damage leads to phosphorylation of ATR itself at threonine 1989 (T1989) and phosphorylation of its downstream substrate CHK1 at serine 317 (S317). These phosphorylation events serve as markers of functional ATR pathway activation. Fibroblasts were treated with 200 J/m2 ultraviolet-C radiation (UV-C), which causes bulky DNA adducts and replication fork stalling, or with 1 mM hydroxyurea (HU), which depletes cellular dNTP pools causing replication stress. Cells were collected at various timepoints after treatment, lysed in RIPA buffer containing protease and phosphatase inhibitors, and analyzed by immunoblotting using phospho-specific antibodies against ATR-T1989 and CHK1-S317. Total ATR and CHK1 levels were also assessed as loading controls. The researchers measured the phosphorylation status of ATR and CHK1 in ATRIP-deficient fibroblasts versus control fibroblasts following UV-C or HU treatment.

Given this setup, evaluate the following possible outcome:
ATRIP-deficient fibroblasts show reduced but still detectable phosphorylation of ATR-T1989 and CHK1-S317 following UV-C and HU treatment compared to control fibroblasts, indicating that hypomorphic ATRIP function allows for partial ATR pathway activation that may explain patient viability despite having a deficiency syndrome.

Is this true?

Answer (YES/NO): YES